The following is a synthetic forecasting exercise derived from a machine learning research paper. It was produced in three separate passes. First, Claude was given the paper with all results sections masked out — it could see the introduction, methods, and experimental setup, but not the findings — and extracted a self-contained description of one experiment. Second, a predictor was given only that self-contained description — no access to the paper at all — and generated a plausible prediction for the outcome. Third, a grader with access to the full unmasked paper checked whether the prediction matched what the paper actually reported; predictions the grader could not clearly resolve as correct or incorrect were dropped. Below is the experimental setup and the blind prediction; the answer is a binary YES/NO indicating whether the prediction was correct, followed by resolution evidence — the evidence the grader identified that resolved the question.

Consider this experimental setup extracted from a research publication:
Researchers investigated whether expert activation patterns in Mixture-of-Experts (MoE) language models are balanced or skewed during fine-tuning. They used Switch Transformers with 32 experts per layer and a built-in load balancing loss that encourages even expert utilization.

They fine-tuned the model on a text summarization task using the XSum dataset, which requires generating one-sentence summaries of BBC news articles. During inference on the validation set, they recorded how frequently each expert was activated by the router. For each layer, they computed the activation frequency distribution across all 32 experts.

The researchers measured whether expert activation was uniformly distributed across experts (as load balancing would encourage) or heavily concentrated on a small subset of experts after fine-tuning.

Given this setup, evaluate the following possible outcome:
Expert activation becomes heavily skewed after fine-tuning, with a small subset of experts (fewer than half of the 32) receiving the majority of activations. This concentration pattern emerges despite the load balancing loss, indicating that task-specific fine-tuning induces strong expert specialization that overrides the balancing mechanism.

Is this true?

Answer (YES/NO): YES